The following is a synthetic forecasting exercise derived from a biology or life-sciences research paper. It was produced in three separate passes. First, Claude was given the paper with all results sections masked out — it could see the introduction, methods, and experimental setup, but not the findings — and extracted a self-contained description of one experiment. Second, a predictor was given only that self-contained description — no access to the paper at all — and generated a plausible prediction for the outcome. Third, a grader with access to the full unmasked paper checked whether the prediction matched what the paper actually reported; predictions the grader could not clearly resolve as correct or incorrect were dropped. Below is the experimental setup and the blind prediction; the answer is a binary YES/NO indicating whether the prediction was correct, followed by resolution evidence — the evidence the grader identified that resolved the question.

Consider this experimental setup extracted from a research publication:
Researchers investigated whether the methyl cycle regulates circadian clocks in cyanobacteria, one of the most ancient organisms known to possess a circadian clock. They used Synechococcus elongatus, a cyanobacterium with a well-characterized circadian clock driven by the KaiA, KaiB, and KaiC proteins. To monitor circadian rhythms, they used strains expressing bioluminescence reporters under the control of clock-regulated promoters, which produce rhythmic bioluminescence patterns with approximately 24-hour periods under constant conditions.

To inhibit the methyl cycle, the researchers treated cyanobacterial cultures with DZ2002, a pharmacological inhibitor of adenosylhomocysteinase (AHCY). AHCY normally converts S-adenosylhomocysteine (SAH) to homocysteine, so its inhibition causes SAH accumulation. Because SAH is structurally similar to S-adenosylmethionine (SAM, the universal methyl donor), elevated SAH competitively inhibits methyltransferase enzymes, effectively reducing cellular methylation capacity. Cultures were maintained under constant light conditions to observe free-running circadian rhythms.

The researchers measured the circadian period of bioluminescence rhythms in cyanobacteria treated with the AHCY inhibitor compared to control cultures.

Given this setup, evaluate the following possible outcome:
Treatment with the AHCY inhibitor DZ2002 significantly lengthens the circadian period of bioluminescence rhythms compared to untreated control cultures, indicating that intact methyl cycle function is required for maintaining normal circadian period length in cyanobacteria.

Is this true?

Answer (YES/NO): YES